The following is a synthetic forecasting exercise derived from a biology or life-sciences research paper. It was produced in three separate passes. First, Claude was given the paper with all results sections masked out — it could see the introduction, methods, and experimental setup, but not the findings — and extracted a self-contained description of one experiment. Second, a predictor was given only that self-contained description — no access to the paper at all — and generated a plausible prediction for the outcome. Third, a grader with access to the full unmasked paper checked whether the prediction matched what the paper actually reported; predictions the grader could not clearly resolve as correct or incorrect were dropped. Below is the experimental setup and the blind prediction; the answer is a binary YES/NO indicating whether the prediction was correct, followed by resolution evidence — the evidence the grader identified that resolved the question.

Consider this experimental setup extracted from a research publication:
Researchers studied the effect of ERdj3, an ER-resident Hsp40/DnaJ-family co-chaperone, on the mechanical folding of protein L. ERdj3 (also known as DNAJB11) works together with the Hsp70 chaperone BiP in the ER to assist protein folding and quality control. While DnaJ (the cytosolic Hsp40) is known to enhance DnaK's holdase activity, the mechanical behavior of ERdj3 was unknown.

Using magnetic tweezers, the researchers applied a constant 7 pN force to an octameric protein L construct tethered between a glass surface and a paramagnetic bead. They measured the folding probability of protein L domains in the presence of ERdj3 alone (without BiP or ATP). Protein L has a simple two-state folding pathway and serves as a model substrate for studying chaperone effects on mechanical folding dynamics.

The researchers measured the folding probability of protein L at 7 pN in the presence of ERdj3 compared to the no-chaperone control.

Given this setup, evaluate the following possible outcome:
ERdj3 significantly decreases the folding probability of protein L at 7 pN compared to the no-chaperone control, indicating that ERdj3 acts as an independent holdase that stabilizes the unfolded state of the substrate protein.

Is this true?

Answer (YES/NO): NO